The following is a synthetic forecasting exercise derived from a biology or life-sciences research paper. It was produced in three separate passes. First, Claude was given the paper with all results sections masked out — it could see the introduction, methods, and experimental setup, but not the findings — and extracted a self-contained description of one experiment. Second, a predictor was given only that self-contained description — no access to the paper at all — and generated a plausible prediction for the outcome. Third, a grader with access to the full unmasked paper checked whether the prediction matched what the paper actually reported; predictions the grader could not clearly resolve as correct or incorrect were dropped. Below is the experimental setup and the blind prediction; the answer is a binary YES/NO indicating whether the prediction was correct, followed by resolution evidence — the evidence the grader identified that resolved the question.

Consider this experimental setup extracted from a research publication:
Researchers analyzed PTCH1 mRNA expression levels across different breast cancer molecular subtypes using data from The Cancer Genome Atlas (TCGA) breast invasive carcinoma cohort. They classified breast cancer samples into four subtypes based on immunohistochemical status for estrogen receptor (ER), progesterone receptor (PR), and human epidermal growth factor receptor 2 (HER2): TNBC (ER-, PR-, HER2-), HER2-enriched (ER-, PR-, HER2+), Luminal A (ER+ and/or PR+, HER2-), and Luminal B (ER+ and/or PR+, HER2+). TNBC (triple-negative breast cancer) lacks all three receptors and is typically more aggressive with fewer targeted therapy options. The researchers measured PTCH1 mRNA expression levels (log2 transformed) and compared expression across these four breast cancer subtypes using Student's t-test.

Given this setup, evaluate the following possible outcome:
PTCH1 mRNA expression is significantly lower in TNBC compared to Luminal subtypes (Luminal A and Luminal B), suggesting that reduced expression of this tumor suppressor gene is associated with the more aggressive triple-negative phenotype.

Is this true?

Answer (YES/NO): NO